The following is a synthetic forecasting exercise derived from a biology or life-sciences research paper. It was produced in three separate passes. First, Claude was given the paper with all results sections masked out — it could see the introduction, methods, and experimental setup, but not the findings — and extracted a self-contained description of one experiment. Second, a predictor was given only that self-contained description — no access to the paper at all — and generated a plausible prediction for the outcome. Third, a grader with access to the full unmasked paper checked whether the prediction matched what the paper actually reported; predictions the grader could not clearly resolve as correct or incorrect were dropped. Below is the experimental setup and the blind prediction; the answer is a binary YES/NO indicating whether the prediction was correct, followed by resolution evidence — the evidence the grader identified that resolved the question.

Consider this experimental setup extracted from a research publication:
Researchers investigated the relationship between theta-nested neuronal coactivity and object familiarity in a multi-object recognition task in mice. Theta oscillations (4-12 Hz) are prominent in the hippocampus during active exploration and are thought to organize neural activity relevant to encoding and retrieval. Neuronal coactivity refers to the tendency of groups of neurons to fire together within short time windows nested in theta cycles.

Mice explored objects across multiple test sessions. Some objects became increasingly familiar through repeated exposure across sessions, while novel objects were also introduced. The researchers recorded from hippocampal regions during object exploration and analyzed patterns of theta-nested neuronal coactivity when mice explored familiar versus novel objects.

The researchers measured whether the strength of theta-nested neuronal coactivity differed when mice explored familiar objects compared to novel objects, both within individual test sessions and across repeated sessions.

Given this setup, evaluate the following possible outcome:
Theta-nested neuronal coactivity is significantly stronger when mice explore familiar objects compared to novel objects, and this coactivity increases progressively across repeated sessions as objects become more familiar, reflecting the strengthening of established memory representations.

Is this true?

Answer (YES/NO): YES